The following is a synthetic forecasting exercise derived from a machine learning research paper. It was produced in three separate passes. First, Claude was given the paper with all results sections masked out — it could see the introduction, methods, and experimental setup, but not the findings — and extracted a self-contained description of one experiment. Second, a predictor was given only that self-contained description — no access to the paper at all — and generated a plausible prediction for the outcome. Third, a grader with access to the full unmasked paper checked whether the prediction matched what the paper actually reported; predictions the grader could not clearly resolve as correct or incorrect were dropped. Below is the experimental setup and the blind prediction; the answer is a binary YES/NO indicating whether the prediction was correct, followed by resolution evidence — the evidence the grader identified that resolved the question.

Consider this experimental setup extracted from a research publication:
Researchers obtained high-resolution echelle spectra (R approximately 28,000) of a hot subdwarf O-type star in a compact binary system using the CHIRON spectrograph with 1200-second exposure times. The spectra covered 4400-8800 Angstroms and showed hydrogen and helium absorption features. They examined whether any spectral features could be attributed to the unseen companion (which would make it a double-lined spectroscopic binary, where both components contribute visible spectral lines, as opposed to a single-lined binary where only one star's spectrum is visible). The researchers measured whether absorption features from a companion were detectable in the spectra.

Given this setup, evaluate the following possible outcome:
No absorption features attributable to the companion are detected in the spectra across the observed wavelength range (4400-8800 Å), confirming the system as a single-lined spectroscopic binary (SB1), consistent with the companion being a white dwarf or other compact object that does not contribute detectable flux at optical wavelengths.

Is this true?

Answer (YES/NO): YES